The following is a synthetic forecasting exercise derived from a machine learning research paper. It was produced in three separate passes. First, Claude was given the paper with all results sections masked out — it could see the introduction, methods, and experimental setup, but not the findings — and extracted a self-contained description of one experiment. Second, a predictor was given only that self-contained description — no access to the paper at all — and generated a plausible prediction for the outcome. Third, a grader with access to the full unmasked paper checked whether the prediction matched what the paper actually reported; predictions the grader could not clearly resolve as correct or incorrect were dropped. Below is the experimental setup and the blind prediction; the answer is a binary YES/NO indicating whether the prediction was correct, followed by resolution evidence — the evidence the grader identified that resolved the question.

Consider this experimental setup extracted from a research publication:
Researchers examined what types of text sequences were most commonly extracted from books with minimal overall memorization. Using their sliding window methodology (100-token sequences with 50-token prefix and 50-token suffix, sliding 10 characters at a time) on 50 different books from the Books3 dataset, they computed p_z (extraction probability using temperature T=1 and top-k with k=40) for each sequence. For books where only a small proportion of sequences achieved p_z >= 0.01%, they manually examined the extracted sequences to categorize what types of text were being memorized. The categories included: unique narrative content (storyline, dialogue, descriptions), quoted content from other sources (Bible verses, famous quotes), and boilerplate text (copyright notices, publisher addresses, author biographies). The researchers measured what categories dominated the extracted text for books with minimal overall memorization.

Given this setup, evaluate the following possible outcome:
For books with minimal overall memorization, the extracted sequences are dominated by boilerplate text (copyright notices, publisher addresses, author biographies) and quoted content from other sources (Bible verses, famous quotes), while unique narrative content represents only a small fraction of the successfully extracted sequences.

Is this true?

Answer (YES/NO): YES